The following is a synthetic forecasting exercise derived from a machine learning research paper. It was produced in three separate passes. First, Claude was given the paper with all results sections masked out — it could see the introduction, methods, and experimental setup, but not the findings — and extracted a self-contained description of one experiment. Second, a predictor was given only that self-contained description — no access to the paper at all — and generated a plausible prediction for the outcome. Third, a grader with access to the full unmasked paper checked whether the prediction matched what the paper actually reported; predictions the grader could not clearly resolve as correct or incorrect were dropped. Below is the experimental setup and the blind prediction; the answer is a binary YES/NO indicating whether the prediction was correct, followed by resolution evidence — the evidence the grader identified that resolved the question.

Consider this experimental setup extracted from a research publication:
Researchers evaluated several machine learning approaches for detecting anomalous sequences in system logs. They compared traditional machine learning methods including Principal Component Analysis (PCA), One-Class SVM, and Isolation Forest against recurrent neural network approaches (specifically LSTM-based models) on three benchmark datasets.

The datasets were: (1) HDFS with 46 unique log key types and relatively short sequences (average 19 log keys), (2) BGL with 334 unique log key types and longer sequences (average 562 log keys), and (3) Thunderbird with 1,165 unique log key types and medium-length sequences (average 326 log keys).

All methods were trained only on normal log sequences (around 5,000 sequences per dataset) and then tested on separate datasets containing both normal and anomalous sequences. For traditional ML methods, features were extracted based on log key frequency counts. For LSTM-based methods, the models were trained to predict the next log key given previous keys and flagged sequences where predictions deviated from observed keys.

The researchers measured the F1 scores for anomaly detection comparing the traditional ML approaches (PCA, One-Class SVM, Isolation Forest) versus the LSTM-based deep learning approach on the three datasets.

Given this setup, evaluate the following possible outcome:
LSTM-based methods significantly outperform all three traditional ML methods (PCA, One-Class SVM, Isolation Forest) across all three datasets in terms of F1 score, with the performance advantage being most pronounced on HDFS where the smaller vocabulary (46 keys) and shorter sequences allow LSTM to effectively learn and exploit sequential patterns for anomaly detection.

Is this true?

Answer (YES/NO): NO